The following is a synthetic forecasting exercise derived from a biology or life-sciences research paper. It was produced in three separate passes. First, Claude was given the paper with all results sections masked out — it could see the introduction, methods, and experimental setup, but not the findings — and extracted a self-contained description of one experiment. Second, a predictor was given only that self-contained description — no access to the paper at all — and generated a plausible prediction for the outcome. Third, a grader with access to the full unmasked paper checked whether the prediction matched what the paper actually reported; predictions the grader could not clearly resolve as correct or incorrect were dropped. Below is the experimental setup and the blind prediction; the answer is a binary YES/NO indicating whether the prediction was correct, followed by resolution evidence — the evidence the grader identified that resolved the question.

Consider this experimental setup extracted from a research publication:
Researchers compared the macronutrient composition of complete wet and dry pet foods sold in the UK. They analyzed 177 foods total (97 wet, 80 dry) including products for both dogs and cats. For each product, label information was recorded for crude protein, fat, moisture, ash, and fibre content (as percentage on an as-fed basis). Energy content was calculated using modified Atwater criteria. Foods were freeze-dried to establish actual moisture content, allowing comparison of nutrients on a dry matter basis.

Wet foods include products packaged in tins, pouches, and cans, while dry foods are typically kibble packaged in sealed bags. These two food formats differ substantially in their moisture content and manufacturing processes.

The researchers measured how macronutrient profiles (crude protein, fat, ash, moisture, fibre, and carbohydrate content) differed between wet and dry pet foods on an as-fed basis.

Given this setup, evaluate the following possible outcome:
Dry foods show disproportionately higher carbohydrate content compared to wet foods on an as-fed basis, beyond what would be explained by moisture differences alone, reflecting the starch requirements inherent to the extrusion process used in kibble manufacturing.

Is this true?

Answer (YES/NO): NO